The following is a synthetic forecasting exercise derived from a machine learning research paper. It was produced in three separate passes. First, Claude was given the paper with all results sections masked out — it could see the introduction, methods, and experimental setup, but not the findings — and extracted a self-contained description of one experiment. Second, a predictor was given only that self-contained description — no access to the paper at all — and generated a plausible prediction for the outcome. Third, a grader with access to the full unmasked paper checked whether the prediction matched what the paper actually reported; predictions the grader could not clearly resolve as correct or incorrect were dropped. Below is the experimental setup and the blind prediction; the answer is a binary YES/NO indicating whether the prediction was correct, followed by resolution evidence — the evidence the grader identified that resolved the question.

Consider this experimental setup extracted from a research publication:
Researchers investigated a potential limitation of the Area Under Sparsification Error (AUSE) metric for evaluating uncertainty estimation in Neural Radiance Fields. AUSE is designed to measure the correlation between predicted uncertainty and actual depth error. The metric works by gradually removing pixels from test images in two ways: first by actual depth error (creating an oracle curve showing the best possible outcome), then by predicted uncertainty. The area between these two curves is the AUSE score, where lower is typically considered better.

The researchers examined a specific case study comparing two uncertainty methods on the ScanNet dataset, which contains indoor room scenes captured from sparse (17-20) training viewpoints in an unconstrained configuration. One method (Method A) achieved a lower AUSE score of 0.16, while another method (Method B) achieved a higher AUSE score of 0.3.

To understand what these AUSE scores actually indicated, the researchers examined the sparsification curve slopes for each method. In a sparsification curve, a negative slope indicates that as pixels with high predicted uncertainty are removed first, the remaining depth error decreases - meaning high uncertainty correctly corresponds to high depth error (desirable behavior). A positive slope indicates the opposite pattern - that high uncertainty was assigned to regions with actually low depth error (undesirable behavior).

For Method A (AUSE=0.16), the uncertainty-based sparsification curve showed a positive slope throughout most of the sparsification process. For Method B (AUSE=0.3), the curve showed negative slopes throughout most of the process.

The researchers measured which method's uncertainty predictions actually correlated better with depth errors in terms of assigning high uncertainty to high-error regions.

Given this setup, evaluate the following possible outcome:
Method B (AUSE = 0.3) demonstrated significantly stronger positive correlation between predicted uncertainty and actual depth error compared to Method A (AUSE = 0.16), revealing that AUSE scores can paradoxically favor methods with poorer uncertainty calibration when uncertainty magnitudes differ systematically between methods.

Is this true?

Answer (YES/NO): NO